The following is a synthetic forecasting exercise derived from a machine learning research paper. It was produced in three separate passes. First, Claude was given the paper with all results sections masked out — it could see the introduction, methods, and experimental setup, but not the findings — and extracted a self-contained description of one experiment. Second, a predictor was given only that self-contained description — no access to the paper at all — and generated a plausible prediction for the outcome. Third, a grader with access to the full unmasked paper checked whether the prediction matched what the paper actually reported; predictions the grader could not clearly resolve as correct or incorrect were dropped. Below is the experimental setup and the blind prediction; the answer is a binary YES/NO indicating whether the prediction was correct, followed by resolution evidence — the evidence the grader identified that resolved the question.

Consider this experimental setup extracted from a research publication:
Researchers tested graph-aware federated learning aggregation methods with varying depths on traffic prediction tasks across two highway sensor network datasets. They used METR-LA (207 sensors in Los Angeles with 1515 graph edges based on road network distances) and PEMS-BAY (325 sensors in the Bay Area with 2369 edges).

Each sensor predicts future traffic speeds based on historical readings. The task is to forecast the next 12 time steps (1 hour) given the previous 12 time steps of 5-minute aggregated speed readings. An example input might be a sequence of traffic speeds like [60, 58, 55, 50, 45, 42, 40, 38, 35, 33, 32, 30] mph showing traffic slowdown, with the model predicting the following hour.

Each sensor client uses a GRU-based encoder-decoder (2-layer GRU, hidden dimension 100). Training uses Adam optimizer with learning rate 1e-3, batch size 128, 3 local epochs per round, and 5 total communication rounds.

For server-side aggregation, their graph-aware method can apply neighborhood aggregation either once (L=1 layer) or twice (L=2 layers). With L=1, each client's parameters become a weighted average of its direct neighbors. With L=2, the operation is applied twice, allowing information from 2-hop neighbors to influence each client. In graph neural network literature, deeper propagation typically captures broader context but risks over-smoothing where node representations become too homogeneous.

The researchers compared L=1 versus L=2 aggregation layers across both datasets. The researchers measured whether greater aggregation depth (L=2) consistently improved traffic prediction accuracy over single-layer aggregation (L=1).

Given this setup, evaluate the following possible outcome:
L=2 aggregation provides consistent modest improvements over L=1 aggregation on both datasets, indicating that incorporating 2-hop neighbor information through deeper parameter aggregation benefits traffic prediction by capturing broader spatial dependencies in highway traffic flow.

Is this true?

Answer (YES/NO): NO